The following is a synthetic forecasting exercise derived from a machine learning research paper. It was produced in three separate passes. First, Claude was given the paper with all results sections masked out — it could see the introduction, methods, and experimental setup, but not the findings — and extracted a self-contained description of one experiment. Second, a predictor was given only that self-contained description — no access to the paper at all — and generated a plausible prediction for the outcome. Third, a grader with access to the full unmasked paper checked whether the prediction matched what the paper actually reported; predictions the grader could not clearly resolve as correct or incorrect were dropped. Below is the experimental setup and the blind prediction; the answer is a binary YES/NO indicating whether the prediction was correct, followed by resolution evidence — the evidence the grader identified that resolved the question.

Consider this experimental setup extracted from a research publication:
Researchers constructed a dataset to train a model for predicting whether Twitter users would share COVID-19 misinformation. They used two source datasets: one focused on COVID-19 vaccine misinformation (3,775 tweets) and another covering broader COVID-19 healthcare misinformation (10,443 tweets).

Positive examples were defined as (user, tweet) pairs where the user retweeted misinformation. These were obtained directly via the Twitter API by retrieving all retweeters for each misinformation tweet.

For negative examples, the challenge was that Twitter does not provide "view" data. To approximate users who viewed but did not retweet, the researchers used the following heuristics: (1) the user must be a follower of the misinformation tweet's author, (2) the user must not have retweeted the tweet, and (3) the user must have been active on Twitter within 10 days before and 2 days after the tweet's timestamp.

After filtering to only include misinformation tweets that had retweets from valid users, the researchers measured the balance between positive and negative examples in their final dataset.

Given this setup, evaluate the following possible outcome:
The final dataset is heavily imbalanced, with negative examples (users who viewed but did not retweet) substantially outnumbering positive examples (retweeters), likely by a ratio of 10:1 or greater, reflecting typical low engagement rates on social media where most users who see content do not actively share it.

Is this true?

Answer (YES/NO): NO